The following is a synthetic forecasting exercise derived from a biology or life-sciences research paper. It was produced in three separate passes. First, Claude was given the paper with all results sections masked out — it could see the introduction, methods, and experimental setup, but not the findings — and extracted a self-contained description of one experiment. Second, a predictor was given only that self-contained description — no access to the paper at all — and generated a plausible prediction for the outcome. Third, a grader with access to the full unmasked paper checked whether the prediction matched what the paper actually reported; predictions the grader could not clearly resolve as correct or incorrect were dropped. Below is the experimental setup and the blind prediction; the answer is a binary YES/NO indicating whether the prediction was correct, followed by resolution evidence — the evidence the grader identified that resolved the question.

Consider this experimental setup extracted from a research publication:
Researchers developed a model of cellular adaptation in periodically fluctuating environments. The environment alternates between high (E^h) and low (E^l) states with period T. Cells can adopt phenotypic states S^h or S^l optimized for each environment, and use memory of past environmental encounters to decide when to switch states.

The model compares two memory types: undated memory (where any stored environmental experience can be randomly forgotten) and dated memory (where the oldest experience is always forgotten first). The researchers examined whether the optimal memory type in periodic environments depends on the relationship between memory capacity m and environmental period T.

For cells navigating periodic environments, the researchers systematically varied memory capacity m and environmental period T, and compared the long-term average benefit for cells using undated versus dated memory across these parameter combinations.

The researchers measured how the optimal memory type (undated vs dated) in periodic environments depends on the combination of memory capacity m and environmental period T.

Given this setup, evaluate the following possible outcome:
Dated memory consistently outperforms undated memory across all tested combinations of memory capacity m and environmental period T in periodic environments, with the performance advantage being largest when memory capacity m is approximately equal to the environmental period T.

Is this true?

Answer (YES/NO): NO